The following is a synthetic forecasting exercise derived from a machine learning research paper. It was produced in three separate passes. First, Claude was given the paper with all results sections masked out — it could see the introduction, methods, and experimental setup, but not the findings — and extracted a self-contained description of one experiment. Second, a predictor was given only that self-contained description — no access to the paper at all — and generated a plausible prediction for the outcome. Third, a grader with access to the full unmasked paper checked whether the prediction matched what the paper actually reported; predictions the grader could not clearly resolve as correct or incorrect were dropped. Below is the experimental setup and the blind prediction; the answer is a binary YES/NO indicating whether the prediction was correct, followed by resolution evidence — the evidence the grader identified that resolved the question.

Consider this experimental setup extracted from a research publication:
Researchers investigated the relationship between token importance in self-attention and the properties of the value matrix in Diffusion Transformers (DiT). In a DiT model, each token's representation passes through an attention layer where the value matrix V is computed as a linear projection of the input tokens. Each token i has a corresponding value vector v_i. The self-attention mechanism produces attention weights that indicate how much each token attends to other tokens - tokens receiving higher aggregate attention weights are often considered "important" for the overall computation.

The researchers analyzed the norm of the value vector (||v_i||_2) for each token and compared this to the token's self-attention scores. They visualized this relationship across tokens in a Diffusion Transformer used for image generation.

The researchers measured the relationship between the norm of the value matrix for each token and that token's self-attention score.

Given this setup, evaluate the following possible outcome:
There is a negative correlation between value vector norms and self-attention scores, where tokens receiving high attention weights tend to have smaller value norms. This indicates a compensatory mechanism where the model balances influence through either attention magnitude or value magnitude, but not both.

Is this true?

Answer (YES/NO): YES